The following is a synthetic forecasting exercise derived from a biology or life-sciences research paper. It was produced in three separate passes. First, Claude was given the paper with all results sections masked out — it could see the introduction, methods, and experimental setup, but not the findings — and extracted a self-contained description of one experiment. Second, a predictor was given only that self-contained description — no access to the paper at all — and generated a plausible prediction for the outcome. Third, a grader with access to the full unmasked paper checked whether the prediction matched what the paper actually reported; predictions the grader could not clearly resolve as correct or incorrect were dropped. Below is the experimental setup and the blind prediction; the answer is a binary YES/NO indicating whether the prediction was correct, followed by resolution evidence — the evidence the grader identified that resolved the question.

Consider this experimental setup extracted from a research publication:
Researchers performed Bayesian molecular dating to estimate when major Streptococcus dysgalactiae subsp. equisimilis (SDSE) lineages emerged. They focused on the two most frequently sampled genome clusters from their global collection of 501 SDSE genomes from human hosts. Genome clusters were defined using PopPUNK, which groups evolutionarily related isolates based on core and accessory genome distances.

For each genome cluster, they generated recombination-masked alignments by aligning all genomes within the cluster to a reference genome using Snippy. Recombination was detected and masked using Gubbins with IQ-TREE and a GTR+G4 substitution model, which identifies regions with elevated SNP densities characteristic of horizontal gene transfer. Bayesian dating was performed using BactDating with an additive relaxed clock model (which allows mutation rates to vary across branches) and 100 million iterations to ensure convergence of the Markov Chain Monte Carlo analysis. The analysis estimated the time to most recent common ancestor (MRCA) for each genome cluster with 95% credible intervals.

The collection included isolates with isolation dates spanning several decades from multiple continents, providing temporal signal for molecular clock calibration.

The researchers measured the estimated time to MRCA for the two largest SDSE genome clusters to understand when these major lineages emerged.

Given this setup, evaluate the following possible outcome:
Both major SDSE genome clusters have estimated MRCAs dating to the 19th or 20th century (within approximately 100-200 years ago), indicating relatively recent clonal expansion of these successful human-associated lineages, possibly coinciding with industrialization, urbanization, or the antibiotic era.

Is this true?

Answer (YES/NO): YES